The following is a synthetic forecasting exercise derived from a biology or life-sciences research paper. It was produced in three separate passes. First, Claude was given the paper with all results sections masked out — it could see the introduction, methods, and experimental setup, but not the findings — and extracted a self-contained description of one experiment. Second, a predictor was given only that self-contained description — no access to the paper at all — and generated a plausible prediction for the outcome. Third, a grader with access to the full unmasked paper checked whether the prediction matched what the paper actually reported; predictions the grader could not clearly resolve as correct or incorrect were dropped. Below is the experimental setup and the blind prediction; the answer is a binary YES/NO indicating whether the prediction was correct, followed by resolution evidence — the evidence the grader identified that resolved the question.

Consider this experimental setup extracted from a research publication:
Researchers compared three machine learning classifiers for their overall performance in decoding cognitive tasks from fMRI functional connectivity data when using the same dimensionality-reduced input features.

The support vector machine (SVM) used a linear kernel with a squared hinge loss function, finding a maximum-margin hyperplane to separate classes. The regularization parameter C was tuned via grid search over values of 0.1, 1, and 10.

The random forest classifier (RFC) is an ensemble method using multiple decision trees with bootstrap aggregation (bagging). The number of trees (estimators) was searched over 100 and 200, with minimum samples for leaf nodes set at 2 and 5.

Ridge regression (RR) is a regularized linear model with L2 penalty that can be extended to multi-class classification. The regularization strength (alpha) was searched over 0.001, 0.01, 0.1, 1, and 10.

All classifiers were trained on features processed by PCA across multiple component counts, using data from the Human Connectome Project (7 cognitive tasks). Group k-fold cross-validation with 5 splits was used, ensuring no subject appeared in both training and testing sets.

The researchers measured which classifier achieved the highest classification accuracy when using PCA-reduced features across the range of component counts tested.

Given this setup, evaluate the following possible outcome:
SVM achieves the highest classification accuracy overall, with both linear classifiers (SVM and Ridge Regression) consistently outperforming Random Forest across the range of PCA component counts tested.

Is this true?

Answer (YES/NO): NO